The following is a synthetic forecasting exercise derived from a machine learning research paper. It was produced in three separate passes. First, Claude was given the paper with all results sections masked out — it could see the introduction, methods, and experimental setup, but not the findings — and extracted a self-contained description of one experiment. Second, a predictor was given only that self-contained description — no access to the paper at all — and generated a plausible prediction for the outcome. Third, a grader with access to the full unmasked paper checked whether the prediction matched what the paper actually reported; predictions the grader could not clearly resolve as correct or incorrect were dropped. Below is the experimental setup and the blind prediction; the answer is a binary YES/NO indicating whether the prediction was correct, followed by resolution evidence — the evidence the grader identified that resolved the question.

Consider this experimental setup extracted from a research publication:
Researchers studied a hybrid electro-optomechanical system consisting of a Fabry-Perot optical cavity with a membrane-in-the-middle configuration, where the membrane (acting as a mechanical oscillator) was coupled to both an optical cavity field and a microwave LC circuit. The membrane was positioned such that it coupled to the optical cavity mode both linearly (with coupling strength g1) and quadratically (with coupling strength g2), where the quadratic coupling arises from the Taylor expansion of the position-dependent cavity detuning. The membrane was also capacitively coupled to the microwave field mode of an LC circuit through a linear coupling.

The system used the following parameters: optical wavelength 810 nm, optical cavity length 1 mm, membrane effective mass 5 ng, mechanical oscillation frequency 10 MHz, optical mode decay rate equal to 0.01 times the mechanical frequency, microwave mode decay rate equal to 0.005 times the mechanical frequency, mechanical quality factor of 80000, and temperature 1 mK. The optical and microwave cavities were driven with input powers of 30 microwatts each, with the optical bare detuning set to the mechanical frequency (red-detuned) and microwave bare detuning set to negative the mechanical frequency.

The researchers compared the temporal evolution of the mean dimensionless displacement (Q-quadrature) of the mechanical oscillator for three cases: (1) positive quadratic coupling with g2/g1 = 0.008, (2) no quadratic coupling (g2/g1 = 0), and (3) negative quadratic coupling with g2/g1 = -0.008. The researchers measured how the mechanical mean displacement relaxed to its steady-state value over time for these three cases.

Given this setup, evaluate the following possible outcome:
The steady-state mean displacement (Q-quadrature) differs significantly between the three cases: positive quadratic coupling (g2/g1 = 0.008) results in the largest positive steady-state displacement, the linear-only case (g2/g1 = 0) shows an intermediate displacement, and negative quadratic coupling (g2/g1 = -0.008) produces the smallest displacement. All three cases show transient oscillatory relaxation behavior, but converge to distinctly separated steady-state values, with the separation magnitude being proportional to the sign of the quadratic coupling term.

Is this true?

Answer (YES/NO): NO